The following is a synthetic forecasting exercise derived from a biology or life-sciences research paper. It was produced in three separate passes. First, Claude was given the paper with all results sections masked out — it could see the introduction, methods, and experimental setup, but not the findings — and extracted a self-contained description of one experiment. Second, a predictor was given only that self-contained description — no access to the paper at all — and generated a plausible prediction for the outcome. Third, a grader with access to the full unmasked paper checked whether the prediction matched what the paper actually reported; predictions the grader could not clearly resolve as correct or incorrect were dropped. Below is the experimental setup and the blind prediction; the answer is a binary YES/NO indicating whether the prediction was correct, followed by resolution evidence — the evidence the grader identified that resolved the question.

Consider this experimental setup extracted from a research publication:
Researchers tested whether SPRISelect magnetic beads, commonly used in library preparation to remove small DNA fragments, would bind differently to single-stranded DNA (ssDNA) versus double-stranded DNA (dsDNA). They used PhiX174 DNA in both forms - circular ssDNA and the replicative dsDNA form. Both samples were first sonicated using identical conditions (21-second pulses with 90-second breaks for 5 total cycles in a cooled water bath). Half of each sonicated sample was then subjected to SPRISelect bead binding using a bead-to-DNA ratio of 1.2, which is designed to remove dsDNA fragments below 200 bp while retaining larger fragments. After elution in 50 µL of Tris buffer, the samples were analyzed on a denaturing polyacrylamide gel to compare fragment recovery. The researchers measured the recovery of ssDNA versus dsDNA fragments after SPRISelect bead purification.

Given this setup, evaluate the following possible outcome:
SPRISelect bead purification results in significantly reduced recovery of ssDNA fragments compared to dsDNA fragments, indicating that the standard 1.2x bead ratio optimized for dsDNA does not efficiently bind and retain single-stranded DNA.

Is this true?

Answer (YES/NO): YES